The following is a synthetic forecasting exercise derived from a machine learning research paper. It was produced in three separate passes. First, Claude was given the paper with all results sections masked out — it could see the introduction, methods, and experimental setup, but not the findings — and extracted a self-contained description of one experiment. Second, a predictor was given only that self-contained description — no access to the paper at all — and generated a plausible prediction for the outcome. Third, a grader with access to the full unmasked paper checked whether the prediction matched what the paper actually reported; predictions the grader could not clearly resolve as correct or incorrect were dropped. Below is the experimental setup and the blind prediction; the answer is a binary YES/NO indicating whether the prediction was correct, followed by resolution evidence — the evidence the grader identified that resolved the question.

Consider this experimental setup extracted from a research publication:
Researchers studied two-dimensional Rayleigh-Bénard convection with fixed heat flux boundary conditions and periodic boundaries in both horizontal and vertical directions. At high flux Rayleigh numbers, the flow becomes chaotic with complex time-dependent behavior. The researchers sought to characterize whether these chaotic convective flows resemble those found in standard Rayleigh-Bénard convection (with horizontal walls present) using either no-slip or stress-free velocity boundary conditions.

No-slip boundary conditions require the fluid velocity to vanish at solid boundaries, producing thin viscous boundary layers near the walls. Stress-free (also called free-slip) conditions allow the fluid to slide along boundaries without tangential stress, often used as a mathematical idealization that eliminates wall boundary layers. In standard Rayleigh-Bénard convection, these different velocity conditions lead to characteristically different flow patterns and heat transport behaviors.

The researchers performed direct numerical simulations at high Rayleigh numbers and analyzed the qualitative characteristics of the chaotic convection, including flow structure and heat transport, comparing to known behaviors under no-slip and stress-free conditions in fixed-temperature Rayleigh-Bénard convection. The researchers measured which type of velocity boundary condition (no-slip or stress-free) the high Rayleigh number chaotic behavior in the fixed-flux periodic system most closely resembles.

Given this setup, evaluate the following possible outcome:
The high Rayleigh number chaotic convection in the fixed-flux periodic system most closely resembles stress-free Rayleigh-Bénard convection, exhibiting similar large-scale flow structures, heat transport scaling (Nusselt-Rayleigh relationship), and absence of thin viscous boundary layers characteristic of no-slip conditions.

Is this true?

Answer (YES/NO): NO